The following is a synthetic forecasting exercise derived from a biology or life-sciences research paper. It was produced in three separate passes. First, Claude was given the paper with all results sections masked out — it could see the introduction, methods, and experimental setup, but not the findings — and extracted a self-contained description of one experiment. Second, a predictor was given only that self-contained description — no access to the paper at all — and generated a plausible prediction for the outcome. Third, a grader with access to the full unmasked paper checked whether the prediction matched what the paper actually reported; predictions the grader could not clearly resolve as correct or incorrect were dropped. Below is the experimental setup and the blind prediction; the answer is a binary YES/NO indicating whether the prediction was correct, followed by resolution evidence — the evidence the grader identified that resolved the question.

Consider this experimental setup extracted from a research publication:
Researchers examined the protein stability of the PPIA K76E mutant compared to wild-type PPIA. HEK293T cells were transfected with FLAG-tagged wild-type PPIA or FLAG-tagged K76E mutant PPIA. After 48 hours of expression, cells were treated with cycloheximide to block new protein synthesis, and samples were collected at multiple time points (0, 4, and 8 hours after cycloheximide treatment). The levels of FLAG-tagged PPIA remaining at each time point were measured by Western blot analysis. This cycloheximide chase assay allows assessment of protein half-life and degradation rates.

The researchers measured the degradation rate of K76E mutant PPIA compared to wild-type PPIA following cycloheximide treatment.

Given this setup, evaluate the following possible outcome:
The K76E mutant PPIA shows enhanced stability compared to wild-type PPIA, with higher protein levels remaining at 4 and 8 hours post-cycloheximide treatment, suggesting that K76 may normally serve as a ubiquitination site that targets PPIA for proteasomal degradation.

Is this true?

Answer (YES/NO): NO